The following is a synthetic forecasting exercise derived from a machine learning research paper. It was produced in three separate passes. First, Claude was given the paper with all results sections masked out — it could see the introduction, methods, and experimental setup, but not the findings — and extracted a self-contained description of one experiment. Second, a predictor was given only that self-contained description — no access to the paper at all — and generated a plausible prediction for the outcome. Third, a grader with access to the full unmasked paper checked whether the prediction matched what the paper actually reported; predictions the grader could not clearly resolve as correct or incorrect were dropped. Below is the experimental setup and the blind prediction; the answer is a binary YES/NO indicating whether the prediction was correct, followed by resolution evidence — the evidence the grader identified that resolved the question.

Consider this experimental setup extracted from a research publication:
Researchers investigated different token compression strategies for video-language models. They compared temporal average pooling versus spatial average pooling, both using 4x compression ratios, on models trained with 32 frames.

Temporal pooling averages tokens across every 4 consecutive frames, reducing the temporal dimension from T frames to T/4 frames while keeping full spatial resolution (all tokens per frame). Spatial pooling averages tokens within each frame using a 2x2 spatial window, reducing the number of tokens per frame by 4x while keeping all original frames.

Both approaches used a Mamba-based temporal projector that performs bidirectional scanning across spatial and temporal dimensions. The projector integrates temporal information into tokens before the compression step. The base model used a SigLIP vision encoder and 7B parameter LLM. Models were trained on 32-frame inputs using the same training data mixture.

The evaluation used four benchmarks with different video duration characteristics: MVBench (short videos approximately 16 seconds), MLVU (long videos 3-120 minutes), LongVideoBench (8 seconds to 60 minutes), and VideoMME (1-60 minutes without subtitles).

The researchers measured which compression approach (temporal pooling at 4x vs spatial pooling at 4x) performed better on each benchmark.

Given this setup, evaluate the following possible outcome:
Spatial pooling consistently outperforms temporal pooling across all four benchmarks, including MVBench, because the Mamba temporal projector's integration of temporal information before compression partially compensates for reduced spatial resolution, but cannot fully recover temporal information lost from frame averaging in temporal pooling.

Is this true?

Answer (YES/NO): NO